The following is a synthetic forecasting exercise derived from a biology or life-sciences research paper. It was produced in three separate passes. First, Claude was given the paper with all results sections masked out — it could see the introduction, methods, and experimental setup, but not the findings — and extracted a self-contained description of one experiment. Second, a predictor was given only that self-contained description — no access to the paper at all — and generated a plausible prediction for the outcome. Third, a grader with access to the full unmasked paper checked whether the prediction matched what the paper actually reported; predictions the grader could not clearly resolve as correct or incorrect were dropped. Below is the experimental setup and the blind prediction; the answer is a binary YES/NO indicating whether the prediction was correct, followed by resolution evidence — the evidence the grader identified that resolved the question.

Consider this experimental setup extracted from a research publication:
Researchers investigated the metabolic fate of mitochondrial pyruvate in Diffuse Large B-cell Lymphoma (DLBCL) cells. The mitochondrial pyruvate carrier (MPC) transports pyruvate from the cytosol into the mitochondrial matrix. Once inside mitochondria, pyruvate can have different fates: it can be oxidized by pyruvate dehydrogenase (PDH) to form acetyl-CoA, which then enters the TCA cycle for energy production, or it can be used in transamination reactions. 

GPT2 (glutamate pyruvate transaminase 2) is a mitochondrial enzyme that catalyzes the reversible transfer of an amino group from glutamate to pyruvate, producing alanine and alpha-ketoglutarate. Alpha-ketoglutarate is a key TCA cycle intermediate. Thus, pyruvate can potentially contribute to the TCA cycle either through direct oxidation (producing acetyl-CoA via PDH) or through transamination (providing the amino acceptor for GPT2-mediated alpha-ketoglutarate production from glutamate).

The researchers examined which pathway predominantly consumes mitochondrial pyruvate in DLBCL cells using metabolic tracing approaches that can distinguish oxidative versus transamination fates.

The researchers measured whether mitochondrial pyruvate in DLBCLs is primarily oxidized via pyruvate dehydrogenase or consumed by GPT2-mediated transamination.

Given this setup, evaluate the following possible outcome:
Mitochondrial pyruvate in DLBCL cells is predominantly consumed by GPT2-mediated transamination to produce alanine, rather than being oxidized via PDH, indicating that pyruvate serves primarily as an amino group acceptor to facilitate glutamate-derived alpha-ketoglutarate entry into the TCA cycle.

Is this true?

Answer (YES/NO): YES